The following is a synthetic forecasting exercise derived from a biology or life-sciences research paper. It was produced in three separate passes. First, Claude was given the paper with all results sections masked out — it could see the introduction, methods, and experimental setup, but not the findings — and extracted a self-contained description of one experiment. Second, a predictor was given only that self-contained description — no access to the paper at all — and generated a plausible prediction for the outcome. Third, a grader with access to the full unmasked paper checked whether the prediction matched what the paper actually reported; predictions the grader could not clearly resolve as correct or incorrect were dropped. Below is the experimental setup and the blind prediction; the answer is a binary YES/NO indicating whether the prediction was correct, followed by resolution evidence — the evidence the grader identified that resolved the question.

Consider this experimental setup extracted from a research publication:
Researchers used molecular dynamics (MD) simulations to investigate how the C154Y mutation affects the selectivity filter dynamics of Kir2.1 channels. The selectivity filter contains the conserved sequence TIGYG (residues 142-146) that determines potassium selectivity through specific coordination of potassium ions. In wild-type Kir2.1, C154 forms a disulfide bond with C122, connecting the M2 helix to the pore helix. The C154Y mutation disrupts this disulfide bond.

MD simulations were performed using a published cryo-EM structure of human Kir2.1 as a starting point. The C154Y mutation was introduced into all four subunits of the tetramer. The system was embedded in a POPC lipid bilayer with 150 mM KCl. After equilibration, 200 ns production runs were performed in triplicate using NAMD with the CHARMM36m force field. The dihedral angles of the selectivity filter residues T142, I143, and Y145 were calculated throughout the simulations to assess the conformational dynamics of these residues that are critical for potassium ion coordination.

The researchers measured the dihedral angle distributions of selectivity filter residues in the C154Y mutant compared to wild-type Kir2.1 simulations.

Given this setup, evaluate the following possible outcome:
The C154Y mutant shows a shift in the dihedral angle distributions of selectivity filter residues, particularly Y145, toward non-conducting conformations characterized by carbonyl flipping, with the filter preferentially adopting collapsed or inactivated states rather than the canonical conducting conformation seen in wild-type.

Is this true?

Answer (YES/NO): NO